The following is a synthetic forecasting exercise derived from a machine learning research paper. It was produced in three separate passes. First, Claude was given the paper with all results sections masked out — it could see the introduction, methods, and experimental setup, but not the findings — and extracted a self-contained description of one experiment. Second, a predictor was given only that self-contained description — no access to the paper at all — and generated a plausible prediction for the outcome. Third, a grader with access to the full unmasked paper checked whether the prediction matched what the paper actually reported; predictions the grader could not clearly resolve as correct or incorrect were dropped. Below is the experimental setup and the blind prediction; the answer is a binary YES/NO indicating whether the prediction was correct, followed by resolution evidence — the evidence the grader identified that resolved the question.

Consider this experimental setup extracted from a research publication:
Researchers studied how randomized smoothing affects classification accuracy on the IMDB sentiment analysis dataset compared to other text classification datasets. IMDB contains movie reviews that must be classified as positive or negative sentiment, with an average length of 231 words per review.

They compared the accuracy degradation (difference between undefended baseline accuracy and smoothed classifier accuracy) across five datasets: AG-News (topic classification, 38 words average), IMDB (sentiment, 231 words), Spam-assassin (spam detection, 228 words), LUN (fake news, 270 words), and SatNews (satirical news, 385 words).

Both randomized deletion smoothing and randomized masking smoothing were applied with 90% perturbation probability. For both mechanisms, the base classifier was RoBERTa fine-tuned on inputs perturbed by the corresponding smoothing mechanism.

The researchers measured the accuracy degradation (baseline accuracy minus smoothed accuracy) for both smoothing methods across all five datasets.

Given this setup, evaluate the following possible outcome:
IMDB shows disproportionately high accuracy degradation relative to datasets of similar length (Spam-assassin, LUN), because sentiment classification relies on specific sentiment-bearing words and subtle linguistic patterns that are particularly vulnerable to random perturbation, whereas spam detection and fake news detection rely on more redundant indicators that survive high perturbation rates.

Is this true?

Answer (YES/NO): YES